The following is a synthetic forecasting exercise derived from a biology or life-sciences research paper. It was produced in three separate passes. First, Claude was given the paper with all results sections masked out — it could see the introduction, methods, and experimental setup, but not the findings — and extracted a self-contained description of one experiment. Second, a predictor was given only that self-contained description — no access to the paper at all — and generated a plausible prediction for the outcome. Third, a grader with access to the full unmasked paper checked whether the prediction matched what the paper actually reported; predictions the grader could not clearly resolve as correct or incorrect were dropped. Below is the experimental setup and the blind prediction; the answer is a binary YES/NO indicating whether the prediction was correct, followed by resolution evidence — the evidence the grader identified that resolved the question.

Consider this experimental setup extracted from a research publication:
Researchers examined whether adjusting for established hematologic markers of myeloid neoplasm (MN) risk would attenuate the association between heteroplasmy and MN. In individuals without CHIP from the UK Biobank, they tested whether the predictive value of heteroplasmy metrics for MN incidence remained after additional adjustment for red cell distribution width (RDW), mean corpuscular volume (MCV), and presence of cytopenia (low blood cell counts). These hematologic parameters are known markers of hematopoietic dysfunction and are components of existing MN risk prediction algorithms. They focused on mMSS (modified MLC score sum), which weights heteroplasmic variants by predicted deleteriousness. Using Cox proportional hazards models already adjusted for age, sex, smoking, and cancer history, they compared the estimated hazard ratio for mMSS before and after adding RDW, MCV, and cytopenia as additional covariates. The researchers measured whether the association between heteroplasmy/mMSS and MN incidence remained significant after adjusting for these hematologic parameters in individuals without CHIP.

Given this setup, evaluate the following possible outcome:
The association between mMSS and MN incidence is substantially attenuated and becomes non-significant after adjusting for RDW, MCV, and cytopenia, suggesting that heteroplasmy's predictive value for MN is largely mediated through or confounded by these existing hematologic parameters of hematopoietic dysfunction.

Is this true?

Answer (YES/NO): NO